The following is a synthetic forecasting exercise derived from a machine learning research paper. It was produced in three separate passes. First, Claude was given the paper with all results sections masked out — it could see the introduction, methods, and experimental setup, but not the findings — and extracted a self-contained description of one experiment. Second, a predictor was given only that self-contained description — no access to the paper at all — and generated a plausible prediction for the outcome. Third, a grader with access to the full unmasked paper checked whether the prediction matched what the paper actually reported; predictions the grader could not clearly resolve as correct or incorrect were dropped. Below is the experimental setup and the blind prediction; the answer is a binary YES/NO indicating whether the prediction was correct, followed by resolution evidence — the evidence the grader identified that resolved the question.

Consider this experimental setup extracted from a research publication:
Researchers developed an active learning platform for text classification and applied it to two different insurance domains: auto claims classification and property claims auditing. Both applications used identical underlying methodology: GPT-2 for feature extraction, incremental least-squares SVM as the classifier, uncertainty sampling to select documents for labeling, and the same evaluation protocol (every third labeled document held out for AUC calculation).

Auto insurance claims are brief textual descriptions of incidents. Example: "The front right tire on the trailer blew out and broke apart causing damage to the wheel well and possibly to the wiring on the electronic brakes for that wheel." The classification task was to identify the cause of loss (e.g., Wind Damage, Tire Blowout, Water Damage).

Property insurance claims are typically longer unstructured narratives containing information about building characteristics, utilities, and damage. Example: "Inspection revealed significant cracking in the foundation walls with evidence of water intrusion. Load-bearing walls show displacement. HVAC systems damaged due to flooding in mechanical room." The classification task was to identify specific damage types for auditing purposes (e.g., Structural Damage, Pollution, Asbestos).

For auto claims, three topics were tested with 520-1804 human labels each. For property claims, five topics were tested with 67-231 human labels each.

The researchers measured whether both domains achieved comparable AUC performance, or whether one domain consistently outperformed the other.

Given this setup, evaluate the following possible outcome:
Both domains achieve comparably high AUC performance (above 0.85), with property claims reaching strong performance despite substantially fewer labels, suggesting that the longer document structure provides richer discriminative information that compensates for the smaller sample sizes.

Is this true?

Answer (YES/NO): NO